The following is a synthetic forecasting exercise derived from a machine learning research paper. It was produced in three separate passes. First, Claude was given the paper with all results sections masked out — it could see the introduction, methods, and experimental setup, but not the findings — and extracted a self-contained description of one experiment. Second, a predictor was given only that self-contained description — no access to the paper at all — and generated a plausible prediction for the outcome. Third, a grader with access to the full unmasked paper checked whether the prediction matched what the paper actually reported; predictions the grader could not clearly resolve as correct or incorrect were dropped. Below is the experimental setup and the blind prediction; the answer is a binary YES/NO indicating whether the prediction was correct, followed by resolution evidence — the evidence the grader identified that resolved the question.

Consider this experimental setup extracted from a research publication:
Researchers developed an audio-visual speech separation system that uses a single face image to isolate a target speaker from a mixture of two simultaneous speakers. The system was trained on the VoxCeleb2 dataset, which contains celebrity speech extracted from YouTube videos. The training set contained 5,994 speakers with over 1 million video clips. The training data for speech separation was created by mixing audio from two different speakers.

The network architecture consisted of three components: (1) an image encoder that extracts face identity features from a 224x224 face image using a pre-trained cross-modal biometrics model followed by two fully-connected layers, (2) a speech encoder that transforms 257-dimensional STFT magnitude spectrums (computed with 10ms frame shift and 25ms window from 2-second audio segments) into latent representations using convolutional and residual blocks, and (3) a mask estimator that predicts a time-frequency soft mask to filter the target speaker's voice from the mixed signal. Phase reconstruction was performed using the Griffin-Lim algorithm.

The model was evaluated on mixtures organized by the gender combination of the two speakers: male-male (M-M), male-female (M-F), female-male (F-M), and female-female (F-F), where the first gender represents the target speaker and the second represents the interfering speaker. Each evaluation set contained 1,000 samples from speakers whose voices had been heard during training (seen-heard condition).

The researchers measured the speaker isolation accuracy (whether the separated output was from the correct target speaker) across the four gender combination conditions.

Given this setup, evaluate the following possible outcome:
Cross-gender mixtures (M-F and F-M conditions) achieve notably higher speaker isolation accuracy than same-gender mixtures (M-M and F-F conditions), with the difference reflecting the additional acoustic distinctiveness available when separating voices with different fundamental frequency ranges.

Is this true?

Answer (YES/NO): YES